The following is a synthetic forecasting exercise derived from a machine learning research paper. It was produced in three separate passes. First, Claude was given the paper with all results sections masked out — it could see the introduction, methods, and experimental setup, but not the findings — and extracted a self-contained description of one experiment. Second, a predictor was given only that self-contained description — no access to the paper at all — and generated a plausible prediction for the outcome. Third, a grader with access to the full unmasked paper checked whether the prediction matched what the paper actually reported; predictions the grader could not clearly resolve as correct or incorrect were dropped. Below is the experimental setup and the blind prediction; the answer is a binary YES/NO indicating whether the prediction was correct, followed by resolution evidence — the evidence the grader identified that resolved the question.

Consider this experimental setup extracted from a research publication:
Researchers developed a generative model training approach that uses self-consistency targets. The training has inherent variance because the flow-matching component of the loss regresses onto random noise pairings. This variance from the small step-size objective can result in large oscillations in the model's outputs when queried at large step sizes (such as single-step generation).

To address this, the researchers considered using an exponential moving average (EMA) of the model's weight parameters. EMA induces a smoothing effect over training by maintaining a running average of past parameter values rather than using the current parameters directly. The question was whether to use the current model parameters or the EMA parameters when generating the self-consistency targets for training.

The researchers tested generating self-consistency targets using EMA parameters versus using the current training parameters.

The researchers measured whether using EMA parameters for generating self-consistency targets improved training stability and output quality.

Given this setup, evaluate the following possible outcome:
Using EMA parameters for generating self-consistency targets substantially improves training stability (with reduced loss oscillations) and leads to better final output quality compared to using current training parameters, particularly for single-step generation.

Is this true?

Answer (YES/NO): YES